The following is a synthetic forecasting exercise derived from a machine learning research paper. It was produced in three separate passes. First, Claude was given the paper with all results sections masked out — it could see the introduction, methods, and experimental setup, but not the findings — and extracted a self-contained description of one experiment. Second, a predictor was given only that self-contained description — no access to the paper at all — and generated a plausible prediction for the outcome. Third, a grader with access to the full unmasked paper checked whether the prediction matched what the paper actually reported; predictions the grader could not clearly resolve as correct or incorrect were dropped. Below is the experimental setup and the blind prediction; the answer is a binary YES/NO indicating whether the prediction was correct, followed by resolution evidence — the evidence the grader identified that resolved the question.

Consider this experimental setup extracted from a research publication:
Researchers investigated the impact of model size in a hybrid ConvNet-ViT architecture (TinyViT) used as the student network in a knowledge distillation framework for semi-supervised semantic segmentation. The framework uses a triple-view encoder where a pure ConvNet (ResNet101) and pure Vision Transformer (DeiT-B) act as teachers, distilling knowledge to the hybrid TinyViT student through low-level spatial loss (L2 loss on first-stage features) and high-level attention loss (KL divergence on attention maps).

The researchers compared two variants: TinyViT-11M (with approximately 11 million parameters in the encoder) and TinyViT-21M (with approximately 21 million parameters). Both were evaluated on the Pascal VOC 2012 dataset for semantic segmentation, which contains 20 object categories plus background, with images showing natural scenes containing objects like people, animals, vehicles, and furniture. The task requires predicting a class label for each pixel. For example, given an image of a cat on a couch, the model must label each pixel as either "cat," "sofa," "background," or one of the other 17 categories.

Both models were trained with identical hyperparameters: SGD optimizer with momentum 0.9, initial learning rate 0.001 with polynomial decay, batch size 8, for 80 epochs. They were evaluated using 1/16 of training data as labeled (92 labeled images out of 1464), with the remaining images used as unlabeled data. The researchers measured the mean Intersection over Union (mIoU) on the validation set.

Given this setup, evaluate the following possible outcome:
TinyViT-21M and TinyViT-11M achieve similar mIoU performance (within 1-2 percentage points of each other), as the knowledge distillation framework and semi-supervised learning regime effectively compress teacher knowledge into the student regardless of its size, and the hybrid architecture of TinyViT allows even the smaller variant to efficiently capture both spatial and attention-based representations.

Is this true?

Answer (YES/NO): NO